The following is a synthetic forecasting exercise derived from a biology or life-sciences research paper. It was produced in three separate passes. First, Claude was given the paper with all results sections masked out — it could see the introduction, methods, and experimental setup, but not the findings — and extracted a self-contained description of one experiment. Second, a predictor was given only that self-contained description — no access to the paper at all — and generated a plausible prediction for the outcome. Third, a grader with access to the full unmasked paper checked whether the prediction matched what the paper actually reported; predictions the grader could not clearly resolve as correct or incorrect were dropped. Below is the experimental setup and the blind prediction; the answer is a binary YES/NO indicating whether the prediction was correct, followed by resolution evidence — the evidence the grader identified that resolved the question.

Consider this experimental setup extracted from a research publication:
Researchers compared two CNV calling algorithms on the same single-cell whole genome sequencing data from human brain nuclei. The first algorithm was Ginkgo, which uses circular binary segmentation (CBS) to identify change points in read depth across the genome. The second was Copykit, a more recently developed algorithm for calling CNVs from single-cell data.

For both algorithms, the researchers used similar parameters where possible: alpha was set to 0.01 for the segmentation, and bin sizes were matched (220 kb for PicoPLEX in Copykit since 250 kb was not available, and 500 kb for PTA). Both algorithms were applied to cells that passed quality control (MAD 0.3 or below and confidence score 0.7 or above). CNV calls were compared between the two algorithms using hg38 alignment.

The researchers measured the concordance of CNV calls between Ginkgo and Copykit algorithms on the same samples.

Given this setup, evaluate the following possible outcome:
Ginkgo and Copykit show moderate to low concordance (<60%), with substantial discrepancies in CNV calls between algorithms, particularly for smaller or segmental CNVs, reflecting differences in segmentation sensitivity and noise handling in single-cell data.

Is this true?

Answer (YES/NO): NO